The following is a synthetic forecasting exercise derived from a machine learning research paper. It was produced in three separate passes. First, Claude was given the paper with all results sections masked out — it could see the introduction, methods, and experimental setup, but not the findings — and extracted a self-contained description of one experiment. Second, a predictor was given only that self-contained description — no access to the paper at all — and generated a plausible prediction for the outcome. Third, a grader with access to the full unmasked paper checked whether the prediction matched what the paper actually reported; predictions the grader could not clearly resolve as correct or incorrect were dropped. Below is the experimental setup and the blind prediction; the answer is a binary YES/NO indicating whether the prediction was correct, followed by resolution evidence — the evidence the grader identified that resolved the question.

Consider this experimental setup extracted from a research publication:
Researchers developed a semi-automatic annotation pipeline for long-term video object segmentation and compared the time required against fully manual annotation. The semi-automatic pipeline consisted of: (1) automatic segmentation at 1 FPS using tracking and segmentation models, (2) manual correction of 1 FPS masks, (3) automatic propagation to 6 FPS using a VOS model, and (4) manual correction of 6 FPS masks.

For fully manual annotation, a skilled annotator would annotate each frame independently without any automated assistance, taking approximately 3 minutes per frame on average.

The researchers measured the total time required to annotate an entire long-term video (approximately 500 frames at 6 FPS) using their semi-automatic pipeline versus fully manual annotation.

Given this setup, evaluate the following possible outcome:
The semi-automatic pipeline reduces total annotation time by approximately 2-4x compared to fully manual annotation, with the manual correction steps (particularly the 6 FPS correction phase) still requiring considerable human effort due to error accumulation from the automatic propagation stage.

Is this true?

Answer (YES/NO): NO